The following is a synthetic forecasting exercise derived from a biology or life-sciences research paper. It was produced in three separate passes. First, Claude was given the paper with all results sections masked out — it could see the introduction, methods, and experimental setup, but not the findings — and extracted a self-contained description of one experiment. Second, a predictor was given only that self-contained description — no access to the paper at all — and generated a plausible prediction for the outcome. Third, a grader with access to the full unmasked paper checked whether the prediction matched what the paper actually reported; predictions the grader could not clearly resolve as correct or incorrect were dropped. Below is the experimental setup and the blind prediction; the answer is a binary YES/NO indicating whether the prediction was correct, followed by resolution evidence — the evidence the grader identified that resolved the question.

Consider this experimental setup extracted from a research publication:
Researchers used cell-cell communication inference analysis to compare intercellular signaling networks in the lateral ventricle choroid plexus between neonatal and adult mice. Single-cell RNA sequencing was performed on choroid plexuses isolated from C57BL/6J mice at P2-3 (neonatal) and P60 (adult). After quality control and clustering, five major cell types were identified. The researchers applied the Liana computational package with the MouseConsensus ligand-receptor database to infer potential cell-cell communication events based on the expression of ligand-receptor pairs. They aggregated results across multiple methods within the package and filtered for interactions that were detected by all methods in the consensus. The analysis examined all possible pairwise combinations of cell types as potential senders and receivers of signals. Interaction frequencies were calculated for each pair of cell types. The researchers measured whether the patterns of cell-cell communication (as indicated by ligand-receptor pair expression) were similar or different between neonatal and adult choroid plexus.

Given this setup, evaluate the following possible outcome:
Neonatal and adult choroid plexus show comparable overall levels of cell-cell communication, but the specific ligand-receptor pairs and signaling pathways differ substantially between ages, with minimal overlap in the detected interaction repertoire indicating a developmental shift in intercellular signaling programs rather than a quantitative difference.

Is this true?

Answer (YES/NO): NO